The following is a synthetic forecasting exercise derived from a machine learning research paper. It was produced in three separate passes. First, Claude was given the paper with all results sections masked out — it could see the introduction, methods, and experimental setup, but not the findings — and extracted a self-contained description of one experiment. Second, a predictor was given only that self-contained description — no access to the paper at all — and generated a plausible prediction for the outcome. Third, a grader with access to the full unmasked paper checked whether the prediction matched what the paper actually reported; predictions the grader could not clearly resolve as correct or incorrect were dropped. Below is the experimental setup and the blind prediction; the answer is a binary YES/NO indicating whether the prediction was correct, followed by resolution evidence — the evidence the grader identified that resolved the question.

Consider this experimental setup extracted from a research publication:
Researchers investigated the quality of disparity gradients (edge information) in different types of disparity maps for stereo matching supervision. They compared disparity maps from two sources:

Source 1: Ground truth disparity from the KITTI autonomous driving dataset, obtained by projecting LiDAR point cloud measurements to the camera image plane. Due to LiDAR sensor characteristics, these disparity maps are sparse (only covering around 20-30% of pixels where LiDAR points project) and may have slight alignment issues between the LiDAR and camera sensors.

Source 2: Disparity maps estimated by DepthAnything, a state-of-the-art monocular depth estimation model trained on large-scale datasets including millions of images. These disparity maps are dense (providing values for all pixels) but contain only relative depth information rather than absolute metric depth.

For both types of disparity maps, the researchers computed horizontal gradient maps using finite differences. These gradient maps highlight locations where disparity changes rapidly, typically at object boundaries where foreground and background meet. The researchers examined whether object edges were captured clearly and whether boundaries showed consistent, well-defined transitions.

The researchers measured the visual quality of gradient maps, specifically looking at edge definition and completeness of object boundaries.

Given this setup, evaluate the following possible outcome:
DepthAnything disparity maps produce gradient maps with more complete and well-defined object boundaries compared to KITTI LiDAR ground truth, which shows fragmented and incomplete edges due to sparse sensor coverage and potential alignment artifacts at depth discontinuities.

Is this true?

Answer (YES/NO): YES